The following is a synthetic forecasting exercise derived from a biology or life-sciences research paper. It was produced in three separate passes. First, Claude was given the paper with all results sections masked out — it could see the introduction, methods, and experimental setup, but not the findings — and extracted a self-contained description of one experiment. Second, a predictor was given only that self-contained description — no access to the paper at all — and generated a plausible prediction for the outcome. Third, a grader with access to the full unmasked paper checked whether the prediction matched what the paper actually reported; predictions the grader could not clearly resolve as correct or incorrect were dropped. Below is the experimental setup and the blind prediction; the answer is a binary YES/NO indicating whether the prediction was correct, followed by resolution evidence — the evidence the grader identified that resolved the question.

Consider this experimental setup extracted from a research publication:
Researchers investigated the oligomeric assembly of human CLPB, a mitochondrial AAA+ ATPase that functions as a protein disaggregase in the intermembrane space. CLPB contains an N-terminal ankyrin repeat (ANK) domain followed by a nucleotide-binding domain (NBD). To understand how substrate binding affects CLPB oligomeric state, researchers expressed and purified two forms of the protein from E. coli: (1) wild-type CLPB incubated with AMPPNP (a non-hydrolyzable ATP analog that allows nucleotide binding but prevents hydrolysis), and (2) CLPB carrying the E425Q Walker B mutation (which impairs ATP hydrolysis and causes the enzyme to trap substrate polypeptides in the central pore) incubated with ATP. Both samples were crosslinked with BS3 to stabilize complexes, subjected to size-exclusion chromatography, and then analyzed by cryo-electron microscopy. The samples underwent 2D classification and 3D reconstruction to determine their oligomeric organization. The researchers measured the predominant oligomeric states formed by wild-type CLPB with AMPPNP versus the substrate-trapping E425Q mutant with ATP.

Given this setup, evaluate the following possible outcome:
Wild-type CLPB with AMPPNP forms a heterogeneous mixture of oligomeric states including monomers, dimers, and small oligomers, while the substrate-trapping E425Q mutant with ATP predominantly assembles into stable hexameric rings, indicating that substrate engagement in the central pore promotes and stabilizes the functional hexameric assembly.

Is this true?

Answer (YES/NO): NO